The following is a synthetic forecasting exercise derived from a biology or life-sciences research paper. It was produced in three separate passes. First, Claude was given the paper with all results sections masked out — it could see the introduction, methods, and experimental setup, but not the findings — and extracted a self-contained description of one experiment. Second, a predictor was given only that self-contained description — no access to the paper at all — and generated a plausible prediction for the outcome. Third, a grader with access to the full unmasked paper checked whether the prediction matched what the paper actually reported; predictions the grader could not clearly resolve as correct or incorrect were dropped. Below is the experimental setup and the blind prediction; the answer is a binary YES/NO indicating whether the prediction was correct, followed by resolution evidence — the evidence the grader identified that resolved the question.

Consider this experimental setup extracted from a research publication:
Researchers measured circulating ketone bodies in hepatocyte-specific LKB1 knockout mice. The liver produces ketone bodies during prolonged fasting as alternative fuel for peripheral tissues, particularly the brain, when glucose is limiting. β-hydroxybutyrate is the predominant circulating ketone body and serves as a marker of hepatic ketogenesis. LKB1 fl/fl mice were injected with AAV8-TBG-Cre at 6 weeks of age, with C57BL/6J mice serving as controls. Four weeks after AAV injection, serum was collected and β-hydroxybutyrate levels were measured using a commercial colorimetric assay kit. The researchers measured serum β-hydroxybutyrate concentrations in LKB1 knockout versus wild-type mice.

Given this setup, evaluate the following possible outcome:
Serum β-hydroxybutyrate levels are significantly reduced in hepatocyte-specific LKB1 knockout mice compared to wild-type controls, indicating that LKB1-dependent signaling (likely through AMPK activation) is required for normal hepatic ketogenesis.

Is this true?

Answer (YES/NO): NO